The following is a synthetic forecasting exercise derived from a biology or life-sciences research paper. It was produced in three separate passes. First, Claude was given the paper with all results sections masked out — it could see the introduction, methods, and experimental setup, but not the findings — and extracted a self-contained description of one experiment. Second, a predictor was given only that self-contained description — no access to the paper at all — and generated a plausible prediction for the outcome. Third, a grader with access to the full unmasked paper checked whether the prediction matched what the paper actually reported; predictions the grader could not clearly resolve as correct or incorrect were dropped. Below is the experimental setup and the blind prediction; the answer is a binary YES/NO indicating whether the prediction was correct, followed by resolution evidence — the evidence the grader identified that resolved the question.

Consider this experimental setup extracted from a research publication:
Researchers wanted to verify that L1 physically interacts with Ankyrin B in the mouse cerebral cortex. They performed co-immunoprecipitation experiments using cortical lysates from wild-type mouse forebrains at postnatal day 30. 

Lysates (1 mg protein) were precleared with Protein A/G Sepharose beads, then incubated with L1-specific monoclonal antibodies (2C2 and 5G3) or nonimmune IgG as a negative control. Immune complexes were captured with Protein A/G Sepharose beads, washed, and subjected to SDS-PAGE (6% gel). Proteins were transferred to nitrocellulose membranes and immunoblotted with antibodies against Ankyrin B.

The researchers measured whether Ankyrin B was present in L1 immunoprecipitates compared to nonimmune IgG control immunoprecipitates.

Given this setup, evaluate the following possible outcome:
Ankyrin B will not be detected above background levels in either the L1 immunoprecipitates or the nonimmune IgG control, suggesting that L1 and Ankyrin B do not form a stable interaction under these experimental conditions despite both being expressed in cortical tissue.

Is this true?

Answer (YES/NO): NO